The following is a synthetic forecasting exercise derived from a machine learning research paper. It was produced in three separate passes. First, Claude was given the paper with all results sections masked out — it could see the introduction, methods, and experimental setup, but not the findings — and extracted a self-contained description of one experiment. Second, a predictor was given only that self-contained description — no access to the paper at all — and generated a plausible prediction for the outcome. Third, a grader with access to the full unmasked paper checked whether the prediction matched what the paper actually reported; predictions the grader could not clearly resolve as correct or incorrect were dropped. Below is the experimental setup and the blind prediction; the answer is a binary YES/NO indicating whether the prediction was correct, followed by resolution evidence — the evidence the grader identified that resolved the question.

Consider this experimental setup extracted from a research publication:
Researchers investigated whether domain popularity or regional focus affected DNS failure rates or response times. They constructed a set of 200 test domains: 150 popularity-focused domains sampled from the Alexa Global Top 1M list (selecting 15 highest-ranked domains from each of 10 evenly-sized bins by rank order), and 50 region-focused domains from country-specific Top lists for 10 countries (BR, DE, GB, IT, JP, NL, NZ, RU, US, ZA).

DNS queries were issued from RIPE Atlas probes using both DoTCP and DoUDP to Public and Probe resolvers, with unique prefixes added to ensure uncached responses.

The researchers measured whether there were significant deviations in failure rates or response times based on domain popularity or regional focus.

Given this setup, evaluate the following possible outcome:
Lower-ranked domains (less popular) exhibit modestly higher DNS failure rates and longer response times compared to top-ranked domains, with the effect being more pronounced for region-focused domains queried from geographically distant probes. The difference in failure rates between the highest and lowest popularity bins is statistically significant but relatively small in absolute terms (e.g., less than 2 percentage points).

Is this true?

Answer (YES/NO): NO